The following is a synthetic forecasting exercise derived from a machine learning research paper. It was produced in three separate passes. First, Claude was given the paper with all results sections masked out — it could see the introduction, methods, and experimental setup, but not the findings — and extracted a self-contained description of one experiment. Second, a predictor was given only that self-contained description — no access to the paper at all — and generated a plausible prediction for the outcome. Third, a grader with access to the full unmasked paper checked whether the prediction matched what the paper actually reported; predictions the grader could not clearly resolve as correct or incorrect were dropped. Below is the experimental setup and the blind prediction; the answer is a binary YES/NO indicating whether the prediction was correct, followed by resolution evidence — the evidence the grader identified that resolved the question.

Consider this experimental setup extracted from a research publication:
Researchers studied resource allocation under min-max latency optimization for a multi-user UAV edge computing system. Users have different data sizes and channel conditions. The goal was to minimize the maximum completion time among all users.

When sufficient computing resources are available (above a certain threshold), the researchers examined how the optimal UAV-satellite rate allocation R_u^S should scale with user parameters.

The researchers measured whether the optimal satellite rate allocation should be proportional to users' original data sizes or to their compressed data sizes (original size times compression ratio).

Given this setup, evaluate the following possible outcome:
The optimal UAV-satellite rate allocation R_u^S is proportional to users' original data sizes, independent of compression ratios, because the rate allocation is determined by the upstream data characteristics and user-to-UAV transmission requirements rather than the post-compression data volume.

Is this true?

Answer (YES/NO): NO